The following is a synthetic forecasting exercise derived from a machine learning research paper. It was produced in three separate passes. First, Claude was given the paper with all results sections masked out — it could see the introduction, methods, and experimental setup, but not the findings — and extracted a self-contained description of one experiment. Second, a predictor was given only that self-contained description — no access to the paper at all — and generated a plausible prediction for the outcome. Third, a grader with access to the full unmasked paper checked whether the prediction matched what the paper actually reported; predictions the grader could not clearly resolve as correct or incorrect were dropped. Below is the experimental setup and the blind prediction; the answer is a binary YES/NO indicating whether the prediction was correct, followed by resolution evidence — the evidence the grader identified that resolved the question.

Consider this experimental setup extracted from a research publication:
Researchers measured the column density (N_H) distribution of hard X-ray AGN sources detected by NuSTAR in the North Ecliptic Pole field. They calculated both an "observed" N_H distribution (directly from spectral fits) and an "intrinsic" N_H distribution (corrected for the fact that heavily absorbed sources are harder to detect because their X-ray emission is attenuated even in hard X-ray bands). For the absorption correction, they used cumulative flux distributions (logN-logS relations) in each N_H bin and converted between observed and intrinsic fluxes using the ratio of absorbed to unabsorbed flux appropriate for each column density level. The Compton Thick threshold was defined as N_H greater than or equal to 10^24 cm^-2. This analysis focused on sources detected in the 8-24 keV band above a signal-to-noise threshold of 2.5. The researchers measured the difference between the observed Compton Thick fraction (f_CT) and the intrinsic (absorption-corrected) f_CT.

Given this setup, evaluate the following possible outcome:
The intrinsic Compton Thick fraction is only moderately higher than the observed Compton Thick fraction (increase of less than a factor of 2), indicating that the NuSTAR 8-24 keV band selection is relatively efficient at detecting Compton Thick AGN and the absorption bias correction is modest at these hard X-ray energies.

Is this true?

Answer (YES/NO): NO